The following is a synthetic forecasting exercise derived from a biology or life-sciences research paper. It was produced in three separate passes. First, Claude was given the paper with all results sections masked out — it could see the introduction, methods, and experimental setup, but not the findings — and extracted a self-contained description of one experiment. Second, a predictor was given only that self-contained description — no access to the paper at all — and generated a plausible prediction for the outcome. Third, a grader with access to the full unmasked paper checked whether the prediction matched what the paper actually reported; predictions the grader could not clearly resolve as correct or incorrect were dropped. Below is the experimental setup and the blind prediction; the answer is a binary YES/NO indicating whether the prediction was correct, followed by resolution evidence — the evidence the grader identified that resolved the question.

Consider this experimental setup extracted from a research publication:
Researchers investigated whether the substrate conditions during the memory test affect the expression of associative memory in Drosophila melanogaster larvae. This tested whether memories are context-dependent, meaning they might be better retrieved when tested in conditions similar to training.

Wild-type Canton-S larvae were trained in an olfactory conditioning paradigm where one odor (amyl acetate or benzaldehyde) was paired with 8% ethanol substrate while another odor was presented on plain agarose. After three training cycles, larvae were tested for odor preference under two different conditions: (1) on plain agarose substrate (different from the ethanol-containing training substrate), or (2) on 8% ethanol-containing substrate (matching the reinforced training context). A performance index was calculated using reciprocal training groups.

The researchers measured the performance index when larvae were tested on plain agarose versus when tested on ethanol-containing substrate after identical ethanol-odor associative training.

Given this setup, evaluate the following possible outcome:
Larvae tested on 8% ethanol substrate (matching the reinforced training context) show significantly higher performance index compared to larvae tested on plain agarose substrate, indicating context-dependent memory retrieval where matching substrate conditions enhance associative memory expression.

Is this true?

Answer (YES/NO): NO